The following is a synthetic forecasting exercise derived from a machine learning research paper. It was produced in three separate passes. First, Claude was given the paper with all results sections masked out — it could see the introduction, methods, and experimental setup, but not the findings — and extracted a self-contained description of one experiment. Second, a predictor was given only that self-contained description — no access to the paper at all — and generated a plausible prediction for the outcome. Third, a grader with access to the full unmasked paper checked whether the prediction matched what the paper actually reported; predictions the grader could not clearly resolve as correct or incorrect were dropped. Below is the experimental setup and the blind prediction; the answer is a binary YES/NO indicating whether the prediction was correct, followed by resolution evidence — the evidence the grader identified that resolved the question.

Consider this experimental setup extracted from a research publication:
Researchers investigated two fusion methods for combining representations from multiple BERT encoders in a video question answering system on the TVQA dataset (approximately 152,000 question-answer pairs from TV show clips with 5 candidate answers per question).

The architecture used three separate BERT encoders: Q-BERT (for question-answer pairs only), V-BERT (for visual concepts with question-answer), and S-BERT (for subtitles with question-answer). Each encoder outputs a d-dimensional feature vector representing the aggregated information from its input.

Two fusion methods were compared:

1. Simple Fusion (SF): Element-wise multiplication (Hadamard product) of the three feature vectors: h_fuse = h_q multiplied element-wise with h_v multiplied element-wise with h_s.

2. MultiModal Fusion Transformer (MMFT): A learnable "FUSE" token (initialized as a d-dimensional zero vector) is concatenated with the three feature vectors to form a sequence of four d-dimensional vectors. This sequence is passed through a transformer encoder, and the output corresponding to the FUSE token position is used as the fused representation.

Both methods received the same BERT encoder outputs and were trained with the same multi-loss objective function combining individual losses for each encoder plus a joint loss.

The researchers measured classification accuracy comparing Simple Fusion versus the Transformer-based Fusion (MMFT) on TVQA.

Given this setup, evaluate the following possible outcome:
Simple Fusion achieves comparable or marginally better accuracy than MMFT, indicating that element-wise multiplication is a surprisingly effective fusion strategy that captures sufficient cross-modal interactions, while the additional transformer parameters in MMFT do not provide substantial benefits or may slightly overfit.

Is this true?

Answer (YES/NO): NO